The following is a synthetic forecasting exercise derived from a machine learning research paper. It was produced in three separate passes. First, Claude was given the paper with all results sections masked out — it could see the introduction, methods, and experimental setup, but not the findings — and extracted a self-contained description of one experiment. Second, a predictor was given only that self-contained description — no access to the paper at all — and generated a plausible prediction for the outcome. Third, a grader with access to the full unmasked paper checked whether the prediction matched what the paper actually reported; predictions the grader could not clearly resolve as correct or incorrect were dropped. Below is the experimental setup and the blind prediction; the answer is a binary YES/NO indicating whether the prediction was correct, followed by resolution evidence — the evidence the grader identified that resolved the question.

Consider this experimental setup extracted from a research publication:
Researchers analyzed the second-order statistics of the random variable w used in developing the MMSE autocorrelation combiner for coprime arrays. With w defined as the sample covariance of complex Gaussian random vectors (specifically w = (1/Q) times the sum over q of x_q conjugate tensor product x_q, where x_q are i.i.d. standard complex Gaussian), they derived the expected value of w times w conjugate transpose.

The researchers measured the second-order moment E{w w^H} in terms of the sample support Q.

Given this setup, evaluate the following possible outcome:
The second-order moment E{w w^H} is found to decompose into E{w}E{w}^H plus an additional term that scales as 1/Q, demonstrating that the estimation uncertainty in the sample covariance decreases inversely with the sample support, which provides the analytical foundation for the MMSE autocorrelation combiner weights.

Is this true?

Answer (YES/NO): YES